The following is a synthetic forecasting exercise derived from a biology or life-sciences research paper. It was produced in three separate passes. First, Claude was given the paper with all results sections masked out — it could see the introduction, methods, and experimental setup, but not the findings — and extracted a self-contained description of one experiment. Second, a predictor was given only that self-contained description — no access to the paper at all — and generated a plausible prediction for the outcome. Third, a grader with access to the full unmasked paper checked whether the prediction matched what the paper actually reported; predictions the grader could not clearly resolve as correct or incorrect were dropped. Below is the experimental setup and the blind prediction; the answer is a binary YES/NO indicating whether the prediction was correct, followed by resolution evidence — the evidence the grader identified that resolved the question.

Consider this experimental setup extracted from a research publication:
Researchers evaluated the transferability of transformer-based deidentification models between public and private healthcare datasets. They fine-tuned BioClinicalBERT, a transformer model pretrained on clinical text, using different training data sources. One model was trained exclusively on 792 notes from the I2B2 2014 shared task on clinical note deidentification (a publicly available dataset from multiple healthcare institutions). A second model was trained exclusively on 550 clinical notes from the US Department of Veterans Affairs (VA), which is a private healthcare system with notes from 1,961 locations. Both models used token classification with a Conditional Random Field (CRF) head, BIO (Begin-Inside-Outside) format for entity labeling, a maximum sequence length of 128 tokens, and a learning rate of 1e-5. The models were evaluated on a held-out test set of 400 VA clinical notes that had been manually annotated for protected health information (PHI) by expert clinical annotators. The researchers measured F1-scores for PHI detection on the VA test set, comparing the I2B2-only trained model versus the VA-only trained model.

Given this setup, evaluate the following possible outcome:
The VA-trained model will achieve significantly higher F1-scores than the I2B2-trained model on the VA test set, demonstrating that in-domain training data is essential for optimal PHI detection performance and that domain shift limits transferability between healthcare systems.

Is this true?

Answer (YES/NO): NO